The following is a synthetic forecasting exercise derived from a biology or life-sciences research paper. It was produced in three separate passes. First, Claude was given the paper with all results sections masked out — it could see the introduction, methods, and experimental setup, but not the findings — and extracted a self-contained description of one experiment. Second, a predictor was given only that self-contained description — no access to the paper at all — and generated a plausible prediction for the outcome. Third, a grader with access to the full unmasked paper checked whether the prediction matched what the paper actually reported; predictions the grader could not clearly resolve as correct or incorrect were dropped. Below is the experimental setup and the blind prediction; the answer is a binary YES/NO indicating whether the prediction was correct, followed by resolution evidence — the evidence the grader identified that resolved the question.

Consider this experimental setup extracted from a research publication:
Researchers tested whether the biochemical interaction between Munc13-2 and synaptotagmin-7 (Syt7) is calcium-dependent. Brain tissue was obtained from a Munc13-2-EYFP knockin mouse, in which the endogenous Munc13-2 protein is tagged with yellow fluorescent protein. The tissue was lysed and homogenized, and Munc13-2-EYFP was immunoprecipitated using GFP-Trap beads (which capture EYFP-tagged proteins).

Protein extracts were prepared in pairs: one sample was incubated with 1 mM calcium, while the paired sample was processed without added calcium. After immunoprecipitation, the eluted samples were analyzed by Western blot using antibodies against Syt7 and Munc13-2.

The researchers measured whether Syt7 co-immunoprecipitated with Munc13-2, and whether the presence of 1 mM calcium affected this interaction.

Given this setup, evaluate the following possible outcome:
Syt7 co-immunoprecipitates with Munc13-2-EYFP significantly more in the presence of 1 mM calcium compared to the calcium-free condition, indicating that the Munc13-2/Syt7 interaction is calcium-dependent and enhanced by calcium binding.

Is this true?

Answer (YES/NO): NO